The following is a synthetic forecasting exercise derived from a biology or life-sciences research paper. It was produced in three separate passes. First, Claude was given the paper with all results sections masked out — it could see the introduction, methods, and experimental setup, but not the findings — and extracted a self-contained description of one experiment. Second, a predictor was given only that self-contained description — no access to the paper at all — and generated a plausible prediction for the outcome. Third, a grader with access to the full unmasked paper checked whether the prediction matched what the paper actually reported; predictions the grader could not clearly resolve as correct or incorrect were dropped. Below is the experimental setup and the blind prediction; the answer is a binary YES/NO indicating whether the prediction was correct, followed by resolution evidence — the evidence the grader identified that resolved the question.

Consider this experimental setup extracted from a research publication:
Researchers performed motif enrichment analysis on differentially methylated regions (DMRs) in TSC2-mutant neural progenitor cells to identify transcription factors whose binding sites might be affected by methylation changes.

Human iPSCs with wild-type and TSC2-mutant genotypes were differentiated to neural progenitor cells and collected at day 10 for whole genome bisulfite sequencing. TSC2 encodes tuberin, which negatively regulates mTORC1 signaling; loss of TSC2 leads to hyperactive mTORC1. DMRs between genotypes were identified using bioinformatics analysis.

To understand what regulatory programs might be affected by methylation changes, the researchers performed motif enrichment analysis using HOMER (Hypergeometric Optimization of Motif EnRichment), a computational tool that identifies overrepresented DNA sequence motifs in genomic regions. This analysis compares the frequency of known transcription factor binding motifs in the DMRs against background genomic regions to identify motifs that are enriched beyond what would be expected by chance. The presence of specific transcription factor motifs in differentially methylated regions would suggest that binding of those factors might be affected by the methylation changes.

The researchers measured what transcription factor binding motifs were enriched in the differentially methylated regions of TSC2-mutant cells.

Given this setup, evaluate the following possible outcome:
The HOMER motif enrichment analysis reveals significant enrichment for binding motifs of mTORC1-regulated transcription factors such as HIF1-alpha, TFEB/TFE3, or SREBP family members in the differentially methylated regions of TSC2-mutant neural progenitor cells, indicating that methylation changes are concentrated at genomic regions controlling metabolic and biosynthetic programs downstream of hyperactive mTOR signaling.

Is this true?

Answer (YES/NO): NO